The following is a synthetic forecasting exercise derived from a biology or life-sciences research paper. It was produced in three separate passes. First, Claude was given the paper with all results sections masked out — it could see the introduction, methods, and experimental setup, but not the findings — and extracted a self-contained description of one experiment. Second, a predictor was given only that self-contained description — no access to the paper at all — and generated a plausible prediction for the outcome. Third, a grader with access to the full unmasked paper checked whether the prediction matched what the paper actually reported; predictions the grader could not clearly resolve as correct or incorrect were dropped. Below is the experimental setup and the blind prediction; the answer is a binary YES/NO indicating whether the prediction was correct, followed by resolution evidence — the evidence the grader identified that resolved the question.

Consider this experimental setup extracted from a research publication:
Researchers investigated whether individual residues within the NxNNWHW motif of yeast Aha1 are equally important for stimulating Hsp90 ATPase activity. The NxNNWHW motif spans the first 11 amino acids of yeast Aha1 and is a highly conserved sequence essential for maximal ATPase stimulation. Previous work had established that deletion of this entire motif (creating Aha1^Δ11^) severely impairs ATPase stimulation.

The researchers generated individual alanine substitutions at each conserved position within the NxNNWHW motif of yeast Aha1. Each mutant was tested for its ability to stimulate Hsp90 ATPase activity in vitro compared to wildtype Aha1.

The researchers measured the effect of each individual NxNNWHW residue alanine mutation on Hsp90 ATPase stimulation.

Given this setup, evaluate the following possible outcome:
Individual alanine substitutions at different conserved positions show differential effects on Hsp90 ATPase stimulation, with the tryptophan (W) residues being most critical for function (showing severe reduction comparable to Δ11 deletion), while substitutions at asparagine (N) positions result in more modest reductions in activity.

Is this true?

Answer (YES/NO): NO